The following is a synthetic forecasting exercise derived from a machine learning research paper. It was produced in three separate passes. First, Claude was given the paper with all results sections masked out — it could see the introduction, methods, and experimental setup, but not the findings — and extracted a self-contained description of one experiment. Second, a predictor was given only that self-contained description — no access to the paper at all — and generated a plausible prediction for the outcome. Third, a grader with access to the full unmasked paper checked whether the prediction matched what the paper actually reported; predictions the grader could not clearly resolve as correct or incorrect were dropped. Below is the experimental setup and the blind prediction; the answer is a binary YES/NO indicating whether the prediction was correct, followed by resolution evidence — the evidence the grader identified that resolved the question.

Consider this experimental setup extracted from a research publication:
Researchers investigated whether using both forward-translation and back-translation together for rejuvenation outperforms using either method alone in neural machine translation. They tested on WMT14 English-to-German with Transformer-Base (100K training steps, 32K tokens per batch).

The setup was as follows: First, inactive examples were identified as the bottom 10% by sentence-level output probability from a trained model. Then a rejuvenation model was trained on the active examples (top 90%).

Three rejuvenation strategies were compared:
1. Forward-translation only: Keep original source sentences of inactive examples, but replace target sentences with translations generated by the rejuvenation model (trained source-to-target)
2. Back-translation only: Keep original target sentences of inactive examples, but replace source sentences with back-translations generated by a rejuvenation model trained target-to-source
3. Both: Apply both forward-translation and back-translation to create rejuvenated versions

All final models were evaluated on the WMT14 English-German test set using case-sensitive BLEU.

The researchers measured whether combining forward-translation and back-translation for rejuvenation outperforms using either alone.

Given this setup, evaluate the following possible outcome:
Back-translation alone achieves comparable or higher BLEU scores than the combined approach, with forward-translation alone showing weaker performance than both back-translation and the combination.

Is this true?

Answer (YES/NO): NO